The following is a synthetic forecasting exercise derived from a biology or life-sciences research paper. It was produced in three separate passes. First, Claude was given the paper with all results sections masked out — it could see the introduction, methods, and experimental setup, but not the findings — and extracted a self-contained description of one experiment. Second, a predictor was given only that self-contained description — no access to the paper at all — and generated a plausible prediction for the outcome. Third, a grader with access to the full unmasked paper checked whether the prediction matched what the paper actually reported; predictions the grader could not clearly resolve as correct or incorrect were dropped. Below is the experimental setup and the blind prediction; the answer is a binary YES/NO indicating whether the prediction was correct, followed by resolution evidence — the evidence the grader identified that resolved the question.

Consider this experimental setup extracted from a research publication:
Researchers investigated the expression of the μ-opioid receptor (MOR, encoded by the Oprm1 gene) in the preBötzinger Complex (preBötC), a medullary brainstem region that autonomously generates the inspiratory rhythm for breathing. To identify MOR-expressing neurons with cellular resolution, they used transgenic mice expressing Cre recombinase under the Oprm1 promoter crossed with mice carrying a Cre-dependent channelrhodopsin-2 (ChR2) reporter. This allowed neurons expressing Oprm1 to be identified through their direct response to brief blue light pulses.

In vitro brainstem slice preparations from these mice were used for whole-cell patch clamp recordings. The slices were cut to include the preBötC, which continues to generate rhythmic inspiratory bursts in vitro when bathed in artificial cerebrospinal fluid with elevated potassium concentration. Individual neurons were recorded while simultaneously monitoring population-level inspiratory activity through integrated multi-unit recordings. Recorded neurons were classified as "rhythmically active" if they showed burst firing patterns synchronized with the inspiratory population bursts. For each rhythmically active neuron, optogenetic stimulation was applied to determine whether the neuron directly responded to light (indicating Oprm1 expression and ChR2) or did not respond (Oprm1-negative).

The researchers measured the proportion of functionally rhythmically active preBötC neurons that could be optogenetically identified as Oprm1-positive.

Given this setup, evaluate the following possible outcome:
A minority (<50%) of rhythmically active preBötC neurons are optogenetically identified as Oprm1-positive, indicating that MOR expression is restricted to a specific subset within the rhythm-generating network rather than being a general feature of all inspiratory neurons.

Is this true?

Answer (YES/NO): NO